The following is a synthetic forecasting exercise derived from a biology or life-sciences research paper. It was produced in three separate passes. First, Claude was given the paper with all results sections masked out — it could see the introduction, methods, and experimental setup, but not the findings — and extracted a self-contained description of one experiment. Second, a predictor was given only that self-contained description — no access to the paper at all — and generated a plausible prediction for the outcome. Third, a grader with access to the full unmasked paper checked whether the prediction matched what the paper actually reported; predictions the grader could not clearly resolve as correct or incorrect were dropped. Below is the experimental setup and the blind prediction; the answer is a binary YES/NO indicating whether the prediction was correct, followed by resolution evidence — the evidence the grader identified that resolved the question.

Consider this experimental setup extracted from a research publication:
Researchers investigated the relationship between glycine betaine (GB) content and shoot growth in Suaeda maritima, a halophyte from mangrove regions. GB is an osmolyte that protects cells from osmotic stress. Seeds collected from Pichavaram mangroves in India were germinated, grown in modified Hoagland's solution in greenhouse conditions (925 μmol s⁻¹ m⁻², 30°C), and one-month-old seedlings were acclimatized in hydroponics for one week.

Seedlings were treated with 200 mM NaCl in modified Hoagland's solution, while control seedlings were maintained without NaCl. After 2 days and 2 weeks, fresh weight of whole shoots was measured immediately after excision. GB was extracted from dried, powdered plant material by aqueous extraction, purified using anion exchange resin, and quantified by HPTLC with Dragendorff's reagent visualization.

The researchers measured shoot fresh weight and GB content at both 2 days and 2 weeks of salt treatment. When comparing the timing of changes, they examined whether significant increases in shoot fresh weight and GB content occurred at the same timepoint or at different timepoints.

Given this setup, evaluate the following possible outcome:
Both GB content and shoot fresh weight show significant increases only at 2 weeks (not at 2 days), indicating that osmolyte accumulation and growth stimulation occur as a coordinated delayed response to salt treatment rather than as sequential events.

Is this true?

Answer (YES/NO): YES